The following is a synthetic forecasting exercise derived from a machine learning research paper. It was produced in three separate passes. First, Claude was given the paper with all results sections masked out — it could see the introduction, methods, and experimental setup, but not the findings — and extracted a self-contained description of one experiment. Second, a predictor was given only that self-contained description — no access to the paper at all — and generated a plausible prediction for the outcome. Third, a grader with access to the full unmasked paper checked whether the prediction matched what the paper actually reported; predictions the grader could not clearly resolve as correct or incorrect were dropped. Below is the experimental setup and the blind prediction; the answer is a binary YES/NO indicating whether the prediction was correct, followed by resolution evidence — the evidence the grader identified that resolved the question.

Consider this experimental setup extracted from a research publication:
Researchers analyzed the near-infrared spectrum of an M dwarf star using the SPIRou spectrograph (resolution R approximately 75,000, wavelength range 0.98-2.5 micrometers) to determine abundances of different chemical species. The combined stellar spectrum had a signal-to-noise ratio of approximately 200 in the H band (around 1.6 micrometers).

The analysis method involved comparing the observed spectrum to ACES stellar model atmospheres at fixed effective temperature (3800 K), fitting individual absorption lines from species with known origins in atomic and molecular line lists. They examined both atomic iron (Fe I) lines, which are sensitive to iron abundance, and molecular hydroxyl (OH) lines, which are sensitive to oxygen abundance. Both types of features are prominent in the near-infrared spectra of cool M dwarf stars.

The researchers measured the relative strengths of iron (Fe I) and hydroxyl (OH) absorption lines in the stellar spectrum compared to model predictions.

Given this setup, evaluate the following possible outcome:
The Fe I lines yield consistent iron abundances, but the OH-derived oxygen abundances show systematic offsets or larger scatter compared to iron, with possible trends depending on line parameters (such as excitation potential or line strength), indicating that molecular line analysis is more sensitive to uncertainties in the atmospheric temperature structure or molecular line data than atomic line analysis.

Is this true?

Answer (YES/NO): NO